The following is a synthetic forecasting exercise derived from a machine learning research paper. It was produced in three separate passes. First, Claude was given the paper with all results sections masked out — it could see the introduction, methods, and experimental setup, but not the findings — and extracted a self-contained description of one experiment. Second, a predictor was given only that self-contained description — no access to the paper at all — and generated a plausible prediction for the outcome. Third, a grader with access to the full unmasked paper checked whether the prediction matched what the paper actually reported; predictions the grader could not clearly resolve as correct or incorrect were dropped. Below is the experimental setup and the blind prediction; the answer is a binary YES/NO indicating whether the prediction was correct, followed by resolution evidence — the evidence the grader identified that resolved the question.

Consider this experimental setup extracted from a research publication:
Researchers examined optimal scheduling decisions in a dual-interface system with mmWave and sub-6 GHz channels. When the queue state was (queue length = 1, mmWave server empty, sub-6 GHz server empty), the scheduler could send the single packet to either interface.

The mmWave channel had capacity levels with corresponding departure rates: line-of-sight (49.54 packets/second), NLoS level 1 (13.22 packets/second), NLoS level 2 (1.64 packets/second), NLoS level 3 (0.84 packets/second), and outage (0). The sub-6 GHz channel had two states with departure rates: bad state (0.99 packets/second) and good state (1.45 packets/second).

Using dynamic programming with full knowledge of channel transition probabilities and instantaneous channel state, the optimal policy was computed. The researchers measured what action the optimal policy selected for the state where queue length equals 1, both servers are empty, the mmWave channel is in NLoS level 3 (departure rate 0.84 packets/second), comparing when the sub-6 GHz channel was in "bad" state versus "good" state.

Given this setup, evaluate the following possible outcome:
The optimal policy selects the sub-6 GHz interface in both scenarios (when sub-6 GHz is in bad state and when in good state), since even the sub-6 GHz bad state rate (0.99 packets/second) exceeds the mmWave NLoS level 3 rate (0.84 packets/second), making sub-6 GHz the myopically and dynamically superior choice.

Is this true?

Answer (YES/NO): NO